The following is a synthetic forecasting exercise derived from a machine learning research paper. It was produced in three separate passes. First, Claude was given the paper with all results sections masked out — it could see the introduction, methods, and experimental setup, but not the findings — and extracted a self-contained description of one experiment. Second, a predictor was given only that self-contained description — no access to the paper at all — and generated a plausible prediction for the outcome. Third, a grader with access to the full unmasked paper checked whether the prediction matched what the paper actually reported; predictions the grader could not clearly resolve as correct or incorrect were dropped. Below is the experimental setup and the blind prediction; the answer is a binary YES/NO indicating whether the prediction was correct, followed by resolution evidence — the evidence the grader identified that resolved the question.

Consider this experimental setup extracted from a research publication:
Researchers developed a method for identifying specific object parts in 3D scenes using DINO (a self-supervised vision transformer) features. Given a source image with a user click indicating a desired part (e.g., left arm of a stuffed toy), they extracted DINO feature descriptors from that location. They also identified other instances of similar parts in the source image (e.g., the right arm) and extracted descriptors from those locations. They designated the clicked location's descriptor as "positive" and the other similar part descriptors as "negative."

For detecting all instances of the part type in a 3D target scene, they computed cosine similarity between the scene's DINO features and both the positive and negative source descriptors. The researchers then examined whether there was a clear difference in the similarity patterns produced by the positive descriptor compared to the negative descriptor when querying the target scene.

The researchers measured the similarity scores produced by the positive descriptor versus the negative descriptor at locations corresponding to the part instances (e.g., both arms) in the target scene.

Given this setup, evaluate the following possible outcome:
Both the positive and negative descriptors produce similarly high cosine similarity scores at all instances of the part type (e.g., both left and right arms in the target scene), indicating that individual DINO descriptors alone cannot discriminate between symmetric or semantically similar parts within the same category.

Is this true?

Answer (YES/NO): YES